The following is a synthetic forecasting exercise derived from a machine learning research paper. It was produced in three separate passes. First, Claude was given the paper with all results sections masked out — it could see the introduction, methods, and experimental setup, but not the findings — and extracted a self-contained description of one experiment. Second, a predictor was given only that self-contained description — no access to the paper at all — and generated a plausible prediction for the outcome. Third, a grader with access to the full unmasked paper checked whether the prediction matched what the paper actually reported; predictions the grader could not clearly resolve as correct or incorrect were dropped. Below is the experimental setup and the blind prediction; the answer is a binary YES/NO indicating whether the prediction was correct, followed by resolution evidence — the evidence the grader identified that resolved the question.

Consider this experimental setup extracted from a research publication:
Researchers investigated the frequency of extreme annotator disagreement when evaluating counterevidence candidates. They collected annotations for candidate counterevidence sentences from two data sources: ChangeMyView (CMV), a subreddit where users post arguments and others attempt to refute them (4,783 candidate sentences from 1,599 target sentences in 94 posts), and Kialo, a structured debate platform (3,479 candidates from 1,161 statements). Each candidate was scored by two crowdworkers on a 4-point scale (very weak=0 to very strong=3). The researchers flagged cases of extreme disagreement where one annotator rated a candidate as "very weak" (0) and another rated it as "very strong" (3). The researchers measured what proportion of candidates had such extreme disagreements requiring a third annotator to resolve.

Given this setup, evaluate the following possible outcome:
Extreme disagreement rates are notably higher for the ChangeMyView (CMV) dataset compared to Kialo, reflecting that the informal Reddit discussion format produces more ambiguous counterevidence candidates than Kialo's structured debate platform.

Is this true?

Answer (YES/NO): NO